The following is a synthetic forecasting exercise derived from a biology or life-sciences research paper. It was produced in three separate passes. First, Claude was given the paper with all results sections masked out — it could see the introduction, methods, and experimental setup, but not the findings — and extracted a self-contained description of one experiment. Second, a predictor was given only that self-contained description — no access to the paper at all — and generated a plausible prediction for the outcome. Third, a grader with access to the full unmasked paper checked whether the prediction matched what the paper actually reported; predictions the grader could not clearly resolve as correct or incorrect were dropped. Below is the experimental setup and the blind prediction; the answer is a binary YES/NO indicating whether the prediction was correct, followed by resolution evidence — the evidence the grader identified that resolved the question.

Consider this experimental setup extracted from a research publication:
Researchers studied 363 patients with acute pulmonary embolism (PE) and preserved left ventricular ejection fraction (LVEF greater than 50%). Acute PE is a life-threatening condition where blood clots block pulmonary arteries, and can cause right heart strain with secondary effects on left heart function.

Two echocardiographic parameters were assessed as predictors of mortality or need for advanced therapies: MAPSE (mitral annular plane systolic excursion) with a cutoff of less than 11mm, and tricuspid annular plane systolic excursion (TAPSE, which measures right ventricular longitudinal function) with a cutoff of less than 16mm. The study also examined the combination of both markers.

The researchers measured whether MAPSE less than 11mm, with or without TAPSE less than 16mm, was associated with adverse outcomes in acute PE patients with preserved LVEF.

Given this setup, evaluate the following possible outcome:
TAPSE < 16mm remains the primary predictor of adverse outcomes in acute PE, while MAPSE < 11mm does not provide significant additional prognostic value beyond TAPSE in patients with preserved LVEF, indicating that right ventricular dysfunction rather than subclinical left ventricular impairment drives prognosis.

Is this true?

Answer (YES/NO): NO